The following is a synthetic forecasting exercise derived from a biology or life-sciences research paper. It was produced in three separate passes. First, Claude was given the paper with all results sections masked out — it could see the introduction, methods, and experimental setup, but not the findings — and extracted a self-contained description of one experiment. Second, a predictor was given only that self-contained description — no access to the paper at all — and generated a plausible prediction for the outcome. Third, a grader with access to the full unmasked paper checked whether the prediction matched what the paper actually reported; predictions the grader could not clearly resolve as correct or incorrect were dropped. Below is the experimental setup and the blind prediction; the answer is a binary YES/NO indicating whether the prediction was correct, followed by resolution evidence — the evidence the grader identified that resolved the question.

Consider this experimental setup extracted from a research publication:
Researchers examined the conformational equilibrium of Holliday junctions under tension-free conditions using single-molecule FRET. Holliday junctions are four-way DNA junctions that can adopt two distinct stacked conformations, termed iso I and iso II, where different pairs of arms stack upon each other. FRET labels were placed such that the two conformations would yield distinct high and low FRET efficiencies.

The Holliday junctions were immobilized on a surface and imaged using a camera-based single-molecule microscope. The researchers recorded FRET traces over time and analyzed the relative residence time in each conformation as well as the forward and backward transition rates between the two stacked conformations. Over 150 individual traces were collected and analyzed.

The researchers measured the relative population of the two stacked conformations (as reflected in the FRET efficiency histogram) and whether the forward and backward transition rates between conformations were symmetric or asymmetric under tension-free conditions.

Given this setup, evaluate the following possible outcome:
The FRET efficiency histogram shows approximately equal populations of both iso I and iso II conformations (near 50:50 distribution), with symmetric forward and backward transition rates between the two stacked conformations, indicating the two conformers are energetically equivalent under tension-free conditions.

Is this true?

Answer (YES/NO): YES